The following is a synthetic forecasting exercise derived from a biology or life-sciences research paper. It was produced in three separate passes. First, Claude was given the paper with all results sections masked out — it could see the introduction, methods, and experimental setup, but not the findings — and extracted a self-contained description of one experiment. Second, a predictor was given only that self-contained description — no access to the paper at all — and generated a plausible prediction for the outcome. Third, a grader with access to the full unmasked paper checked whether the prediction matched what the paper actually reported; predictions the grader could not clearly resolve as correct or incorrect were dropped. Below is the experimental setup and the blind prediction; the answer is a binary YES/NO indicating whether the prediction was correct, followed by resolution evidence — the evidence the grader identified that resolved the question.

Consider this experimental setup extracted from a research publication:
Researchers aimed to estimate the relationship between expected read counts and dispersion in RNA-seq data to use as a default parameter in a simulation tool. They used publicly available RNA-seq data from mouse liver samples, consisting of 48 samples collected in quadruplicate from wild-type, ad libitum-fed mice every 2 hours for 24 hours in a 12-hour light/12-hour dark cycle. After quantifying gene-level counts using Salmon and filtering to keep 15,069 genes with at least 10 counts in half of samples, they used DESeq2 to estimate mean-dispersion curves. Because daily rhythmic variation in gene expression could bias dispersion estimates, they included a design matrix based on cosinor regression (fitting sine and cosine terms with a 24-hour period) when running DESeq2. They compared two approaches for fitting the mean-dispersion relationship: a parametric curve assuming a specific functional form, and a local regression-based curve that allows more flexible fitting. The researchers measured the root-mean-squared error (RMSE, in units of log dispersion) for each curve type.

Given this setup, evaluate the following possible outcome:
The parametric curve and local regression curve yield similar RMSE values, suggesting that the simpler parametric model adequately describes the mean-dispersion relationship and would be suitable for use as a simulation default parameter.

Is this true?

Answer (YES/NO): NO